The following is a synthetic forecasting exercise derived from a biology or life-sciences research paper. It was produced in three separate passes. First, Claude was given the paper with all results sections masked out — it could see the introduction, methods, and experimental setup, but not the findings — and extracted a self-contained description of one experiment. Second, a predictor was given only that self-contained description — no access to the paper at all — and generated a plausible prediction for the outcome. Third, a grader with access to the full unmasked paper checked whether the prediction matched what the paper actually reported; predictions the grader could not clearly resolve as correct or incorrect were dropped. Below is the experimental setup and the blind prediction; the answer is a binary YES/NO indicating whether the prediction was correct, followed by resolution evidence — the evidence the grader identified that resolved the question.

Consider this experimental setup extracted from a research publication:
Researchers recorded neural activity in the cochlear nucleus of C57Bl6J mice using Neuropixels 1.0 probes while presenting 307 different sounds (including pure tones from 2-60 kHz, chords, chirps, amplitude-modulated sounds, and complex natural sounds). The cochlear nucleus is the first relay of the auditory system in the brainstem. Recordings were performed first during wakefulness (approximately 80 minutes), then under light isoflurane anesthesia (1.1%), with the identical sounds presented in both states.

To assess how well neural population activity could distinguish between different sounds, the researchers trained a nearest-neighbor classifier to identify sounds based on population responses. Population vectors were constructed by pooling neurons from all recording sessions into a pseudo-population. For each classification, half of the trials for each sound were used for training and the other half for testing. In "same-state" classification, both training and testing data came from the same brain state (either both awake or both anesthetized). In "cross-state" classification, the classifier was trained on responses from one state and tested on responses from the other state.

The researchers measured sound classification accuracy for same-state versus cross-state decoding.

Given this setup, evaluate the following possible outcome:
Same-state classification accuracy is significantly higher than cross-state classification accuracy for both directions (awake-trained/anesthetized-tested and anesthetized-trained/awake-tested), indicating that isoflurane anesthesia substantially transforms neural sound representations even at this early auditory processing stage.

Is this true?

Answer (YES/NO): YES